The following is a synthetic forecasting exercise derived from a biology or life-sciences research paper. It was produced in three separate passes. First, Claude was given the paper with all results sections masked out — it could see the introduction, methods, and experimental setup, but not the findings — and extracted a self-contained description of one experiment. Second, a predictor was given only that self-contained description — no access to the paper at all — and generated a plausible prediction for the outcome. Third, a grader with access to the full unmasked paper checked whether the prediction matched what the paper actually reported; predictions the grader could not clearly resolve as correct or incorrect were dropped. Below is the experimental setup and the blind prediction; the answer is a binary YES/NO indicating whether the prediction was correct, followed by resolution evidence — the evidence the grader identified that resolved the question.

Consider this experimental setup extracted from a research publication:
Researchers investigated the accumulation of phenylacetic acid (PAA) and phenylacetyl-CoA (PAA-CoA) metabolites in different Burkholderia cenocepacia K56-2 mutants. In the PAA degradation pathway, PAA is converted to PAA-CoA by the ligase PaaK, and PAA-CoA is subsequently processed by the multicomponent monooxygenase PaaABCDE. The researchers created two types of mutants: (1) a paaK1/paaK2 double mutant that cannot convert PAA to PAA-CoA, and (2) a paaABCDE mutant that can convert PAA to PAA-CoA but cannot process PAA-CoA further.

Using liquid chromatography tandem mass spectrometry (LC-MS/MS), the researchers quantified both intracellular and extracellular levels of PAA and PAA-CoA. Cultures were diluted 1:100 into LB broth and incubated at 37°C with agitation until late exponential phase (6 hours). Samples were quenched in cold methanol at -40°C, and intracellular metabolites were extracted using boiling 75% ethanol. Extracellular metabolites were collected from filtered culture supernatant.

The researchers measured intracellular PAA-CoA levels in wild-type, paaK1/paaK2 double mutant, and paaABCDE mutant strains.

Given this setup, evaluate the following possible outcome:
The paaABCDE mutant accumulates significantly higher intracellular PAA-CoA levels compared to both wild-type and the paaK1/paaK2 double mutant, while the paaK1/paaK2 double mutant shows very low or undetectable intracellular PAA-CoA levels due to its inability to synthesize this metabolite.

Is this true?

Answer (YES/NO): YES